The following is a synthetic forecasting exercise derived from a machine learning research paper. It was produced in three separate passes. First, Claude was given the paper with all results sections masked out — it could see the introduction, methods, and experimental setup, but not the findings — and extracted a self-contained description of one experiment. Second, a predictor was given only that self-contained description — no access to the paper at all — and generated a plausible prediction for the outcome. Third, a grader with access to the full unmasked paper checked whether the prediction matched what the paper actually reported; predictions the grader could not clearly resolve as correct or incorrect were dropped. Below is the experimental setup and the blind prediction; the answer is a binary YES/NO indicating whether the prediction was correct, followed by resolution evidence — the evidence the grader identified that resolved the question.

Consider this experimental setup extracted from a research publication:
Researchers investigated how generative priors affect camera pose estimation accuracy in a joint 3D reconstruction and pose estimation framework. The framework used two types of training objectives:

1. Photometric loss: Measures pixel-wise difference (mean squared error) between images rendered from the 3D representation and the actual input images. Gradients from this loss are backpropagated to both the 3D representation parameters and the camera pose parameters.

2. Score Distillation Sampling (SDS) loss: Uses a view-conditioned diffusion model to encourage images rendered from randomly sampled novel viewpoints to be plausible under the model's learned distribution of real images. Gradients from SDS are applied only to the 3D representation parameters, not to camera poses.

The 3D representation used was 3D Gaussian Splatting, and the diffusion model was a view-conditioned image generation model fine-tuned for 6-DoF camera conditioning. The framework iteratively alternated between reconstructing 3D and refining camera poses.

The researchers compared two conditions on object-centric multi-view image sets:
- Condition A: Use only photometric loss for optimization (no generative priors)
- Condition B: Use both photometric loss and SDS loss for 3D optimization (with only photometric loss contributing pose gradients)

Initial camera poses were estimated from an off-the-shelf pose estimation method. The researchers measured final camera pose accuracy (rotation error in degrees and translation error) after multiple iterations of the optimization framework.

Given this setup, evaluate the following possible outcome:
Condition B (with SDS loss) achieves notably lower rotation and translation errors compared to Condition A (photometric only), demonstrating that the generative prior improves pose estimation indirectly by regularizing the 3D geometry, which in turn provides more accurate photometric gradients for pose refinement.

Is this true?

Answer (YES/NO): YES